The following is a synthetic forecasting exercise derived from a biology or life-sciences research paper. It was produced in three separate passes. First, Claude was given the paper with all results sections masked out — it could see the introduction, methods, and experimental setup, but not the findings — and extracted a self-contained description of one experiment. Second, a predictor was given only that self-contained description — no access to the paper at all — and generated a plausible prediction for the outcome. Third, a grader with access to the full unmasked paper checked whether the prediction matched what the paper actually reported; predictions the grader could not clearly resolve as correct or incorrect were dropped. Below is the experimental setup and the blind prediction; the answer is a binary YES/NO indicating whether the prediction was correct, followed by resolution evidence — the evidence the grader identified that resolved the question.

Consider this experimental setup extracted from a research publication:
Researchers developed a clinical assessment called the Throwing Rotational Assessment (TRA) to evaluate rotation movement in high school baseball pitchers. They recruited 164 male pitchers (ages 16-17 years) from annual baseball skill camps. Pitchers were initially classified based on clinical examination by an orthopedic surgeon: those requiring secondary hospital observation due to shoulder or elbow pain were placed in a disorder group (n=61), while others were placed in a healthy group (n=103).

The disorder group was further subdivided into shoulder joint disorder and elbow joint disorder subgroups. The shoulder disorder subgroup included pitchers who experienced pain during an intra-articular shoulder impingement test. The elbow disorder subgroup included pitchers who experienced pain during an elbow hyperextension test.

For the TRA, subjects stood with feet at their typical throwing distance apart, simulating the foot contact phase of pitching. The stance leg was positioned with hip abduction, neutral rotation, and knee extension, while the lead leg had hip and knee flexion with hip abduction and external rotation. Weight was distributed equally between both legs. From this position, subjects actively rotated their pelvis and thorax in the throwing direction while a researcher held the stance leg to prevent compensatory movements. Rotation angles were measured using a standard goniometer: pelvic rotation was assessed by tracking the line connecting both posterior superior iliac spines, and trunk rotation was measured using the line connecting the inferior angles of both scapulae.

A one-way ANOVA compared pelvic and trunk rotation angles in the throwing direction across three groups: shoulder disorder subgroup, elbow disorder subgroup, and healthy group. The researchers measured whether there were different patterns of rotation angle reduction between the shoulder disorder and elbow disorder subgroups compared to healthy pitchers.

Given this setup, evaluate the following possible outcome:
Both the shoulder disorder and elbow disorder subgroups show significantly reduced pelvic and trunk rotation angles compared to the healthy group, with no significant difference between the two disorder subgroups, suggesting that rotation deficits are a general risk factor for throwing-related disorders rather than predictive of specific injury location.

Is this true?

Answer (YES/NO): NO